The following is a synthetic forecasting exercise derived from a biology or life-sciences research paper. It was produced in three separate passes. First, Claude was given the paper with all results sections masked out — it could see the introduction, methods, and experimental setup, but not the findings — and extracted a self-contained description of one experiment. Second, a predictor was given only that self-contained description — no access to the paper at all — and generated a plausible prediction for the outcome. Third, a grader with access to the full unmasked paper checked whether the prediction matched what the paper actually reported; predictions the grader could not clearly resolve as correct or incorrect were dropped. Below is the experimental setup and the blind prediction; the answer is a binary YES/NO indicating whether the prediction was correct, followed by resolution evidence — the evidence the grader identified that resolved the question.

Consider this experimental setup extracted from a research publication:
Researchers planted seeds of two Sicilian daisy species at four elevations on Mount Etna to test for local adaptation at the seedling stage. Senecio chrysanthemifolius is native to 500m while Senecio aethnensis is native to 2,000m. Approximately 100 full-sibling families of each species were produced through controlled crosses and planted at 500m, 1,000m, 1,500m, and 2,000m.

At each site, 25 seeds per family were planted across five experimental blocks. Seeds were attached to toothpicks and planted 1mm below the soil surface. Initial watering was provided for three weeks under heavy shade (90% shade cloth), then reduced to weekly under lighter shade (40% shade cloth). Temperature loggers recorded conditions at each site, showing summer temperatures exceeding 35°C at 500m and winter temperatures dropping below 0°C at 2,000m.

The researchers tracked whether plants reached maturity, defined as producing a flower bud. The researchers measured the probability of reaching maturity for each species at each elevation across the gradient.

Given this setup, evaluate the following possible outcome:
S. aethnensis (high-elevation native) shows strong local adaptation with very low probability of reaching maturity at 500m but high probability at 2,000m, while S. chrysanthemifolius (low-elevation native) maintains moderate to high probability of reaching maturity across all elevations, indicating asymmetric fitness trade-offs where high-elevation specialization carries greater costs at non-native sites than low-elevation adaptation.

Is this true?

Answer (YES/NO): NO